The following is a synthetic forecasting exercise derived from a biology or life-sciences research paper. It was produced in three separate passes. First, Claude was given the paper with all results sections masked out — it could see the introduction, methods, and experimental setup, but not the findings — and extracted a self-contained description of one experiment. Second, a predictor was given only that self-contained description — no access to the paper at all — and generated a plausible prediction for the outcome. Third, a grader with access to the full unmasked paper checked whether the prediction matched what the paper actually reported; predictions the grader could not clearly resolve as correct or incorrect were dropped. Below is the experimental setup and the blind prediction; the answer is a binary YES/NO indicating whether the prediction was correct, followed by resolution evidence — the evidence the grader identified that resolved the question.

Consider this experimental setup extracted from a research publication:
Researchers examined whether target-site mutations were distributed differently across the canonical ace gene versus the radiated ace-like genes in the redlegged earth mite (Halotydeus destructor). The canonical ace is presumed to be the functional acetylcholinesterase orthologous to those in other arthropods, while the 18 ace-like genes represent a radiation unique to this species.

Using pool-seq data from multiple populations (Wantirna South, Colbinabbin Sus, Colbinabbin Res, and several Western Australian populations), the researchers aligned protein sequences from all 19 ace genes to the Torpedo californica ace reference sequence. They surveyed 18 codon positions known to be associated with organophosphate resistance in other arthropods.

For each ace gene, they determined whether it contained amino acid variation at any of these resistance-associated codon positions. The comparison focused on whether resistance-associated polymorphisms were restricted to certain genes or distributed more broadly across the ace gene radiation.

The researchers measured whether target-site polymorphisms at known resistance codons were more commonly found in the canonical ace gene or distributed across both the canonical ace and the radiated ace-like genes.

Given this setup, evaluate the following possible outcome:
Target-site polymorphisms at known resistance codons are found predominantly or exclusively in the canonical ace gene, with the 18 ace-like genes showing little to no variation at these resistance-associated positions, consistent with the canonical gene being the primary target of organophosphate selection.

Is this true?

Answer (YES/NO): NO